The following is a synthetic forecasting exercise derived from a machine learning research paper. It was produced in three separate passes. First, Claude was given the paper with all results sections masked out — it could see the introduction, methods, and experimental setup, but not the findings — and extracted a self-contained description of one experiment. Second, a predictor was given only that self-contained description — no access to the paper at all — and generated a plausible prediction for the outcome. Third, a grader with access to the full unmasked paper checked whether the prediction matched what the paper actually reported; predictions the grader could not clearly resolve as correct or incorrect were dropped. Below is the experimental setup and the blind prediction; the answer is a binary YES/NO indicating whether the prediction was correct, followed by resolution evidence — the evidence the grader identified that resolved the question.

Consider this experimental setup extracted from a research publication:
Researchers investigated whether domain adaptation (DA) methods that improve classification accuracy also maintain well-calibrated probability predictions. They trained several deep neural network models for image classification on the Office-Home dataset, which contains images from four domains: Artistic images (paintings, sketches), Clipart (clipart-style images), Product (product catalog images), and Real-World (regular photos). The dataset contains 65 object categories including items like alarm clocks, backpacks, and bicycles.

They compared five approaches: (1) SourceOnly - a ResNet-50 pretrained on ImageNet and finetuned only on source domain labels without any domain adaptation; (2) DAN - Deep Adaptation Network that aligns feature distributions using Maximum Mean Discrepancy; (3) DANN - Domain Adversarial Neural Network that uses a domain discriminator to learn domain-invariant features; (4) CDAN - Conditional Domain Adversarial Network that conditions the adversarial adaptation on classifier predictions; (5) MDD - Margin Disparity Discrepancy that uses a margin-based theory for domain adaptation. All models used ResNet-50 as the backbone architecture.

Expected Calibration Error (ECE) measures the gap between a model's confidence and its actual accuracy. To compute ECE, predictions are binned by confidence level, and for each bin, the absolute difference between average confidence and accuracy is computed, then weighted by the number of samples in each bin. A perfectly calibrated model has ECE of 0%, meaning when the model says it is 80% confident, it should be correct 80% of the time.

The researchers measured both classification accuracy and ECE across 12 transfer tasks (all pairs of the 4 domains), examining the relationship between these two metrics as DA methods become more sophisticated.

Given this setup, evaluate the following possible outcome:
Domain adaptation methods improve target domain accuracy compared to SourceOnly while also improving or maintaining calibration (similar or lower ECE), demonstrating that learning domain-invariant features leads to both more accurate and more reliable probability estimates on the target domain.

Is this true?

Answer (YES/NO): NO